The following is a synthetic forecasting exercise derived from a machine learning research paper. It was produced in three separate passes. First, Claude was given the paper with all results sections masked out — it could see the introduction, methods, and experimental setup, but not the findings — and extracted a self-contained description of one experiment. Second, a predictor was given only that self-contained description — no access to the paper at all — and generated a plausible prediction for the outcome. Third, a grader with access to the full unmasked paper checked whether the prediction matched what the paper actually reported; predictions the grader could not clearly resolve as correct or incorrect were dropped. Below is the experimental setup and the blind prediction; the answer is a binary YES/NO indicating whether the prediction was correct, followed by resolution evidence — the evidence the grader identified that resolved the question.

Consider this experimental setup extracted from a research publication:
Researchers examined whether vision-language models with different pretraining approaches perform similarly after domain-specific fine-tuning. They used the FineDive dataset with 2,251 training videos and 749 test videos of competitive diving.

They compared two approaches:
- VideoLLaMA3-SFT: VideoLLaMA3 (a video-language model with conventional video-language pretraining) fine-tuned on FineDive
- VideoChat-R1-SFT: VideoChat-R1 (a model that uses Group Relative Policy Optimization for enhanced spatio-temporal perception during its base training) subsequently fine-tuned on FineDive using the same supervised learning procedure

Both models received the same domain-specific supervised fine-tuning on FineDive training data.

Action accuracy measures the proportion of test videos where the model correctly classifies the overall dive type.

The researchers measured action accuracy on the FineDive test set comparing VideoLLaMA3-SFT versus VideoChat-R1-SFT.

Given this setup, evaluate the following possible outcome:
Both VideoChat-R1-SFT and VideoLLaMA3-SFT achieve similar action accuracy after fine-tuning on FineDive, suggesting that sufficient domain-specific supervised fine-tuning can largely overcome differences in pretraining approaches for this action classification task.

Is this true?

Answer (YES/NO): NO